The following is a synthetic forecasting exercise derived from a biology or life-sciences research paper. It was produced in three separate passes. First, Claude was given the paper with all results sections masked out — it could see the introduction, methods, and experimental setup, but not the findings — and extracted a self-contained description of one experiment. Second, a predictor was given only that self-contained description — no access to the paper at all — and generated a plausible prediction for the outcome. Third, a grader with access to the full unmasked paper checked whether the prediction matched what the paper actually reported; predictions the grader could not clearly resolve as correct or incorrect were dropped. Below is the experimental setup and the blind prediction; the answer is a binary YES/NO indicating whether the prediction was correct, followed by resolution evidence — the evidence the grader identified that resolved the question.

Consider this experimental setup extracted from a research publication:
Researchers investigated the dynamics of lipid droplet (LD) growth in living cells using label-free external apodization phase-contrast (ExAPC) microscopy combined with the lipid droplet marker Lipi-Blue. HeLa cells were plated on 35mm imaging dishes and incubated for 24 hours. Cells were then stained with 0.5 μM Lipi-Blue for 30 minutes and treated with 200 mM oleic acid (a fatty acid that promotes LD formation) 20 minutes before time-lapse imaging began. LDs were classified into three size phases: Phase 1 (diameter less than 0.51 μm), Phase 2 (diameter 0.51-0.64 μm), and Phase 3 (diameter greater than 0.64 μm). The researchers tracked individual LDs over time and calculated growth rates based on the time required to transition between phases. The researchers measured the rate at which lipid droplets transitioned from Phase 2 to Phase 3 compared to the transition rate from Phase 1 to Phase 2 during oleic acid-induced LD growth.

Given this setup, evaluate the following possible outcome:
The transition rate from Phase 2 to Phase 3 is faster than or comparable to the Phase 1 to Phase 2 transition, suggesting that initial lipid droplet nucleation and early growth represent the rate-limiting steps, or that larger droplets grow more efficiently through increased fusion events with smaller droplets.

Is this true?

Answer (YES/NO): NO